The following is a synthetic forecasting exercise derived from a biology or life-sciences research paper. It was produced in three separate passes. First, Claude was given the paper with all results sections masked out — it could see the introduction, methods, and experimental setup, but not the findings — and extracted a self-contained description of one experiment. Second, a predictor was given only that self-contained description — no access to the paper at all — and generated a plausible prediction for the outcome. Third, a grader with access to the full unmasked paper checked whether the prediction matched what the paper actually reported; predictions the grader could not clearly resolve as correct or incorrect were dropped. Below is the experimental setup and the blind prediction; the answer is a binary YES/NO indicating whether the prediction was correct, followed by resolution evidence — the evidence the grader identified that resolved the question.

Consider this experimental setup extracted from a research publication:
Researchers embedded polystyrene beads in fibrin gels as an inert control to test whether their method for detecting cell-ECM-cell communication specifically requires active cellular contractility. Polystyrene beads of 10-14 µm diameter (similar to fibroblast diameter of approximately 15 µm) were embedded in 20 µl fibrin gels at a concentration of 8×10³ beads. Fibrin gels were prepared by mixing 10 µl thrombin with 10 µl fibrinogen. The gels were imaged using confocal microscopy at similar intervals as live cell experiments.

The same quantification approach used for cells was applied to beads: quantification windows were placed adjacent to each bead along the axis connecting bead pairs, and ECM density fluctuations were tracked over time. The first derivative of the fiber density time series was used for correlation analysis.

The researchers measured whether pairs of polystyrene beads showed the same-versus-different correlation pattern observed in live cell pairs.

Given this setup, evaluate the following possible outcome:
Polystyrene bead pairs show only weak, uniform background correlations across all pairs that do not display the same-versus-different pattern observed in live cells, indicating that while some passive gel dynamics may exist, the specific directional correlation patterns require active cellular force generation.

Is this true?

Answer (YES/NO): NO